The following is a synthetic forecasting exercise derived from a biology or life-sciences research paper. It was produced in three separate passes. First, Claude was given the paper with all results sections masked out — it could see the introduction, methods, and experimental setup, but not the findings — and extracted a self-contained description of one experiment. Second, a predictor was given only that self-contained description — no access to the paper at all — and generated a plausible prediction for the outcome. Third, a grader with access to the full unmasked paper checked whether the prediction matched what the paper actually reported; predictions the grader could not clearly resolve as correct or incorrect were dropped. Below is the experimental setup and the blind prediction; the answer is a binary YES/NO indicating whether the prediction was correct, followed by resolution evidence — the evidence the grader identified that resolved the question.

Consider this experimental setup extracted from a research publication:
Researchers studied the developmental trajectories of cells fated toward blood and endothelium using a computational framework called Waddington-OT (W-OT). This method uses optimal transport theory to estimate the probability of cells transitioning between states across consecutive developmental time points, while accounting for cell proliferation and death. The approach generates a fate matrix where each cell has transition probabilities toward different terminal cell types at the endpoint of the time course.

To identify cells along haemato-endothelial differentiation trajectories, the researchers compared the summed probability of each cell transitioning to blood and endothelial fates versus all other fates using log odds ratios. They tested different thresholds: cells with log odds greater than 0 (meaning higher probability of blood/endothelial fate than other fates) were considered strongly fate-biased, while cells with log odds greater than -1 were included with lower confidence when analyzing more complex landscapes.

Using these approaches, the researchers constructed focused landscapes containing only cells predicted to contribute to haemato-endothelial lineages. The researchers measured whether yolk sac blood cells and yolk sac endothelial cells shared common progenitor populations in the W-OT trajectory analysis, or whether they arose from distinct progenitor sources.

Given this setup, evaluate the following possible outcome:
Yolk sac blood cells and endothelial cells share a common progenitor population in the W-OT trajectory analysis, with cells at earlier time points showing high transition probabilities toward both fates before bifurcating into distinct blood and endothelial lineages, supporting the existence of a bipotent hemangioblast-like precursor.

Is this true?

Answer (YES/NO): YES